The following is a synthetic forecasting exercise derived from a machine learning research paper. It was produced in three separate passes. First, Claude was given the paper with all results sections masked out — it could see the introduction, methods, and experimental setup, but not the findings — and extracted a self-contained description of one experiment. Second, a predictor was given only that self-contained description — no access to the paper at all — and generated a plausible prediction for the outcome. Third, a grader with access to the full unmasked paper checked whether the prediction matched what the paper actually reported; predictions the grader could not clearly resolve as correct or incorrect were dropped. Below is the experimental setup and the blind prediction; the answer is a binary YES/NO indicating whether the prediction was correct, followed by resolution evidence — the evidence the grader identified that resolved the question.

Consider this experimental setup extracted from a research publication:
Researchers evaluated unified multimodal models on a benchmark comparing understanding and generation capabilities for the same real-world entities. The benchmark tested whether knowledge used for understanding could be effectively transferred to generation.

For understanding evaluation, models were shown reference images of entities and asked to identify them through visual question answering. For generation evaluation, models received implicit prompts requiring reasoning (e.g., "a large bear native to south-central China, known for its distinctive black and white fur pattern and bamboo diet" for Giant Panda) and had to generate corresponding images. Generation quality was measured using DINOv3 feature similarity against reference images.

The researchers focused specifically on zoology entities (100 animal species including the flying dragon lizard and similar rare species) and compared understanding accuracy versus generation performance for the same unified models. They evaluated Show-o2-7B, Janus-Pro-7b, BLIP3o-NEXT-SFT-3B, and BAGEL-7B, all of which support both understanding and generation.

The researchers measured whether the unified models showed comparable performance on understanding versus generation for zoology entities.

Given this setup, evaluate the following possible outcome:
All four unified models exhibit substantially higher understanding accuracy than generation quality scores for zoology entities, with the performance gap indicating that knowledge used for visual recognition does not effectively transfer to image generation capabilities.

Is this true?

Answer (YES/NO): YES